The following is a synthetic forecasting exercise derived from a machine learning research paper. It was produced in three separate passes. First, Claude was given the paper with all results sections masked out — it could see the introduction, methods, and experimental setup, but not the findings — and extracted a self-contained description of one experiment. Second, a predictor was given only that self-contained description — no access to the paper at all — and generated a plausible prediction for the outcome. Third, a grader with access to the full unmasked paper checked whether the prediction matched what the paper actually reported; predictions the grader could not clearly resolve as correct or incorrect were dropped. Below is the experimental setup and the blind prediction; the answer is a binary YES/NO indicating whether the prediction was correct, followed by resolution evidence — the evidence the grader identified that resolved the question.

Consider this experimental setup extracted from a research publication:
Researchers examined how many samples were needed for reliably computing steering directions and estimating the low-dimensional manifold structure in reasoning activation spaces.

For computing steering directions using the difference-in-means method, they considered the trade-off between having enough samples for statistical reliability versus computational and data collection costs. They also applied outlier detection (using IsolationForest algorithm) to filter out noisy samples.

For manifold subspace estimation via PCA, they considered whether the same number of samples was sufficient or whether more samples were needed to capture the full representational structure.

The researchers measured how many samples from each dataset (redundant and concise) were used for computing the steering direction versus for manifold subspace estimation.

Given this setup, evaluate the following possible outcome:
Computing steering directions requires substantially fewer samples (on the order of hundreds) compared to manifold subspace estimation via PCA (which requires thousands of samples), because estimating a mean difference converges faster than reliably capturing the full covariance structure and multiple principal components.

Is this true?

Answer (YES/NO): NO